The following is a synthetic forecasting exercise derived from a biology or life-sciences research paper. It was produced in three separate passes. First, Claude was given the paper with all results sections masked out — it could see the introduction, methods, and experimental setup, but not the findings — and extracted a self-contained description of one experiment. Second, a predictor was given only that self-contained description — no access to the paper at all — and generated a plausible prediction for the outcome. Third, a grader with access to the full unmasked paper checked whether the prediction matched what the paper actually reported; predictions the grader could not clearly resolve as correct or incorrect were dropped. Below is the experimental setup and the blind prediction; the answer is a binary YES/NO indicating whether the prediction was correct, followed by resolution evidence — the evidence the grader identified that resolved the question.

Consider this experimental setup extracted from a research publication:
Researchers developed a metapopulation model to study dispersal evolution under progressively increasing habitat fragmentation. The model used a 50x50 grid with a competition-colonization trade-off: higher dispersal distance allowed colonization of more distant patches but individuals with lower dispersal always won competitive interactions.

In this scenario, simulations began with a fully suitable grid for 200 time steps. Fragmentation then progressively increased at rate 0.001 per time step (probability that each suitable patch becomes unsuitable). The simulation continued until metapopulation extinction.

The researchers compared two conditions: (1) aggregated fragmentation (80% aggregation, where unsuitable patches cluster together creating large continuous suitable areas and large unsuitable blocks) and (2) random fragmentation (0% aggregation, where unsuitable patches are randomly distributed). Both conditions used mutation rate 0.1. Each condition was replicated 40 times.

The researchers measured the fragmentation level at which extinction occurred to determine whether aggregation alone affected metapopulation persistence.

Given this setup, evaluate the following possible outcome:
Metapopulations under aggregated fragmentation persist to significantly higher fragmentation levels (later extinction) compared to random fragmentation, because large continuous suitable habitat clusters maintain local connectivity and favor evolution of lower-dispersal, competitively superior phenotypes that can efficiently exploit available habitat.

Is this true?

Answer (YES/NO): NO